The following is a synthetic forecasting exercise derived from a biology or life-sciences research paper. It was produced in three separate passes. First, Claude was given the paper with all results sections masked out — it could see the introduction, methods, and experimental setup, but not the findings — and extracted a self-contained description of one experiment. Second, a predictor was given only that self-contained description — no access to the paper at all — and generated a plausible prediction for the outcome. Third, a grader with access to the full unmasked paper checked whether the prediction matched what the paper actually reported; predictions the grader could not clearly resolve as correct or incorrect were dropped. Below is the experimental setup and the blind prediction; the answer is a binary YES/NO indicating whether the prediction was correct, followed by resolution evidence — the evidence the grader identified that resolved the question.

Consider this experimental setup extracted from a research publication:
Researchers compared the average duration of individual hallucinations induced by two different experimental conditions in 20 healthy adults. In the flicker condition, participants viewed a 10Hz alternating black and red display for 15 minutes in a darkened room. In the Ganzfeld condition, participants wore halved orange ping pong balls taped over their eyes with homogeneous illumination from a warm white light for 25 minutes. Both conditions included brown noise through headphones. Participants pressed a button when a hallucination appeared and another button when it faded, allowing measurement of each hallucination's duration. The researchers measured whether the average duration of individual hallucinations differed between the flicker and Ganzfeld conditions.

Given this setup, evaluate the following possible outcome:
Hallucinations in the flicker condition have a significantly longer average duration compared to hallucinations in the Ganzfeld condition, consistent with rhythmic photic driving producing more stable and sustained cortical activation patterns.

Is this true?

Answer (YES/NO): NO